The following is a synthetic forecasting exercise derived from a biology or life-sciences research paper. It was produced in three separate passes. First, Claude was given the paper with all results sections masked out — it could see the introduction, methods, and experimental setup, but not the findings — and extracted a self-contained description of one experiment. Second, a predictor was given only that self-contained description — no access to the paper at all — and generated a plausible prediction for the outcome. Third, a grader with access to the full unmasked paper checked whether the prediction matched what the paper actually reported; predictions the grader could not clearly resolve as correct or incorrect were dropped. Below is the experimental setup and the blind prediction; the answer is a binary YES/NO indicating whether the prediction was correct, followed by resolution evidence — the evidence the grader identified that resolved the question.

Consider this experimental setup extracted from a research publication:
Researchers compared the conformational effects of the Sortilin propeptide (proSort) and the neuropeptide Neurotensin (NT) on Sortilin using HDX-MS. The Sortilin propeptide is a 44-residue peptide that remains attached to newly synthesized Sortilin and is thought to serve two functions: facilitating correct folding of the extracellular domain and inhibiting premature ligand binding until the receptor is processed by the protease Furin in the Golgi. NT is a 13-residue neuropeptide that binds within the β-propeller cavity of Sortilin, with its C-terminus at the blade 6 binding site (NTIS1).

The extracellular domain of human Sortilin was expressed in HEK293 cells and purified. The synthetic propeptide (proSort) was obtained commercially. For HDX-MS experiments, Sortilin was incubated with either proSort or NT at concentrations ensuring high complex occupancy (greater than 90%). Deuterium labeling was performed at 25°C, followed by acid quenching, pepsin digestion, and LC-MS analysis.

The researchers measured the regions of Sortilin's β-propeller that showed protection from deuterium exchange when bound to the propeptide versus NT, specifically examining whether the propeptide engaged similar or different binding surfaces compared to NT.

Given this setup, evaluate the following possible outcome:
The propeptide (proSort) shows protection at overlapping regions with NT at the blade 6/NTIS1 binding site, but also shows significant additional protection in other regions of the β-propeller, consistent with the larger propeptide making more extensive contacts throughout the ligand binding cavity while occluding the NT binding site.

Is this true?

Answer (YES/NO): YES